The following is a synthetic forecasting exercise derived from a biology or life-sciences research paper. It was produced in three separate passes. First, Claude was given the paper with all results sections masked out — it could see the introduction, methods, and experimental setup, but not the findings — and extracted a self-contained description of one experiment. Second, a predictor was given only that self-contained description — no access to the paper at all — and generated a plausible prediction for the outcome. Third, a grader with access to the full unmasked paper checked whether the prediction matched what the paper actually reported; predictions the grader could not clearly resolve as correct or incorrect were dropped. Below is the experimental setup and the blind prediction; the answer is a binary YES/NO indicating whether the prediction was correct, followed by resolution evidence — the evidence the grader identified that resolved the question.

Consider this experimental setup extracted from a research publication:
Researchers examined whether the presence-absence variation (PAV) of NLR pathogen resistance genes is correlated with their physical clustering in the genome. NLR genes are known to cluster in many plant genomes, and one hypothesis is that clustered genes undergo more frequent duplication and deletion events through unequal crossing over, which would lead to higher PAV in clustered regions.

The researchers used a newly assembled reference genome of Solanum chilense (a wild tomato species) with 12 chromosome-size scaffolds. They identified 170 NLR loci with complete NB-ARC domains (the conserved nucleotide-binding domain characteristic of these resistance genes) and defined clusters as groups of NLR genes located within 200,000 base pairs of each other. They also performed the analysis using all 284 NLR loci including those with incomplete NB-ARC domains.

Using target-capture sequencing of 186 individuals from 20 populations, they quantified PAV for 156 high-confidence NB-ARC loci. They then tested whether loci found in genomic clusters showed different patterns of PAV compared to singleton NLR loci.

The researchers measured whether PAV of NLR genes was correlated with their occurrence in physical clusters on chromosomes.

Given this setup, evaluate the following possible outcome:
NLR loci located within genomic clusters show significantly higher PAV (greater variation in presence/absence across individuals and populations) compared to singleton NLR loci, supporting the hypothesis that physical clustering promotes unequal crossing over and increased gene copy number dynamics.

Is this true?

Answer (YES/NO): NO